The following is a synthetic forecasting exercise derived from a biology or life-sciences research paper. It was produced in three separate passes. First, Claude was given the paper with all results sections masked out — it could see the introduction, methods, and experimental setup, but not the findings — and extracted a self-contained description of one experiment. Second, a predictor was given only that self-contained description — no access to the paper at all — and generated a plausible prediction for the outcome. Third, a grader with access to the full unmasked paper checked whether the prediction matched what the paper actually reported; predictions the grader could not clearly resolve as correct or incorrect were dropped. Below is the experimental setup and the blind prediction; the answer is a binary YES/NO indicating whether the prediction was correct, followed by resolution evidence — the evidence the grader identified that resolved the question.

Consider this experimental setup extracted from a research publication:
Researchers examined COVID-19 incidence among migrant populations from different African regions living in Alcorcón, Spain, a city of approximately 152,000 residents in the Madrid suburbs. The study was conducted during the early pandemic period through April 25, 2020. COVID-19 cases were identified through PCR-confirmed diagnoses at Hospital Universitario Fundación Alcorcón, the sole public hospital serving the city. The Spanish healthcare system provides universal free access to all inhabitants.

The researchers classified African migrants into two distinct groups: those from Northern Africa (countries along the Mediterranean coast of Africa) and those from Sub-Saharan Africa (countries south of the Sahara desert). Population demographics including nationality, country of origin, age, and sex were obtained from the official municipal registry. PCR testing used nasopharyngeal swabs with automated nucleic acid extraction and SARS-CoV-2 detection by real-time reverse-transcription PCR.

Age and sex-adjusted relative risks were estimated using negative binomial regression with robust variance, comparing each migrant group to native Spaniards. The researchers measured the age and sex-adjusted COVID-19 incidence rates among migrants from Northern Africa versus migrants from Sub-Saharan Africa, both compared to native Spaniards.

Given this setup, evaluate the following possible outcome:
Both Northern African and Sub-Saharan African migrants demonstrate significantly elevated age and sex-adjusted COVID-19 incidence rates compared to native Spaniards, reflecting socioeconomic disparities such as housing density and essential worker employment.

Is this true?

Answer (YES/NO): NO